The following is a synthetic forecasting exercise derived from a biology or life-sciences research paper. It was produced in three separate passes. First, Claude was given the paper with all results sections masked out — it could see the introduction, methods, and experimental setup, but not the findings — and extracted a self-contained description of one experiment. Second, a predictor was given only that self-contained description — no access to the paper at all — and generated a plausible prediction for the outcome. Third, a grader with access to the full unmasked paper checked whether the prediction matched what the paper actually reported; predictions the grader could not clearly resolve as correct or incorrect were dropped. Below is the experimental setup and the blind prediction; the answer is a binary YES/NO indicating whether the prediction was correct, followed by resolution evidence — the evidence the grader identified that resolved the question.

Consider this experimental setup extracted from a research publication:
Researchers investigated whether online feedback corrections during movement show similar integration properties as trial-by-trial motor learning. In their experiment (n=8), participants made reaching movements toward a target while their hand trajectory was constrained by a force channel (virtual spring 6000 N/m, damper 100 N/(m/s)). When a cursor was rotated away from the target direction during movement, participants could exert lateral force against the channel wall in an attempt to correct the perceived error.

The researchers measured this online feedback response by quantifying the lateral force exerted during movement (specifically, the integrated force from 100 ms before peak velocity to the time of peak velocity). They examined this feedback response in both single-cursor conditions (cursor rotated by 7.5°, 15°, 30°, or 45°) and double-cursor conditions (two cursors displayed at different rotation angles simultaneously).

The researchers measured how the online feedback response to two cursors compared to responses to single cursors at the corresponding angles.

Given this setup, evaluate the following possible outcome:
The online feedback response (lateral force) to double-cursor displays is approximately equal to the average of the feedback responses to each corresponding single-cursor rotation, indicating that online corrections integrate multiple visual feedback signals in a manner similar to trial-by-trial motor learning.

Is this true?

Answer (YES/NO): NO